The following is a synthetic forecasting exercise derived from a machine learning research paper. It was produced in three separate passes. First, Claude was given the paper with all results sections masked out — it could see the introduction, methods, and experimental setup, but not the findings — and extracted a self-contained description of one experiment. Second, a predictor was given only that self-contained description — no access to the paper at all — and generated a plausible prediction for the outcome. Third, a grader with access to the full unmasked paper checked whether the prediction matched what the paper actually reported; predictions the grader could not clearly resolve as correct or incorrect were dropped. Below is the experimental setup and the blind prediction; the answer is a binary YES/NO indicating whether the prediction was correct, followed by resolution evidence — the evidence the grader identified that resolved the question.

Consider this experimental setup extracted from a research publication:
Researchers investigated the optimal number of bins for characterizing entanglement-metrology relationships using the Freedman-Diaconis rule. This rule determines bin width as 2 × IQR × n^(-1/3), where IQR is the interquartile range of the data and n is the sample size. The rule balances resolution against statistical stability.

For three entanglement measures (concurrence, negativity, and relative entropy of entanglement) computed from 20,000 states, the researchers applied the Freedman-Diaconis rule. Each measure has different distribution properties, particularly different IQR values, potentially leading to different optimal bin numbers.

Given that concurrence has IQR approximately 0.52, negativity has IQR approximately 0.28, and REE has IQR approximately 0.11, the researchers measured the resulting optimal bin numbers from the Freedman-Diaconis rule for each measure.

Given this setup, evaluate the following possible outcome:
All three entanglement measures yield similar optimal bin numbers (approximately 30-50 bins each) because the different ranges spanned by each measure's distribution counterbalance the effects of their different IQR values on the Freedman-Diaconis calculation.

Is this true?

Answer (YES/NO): NO